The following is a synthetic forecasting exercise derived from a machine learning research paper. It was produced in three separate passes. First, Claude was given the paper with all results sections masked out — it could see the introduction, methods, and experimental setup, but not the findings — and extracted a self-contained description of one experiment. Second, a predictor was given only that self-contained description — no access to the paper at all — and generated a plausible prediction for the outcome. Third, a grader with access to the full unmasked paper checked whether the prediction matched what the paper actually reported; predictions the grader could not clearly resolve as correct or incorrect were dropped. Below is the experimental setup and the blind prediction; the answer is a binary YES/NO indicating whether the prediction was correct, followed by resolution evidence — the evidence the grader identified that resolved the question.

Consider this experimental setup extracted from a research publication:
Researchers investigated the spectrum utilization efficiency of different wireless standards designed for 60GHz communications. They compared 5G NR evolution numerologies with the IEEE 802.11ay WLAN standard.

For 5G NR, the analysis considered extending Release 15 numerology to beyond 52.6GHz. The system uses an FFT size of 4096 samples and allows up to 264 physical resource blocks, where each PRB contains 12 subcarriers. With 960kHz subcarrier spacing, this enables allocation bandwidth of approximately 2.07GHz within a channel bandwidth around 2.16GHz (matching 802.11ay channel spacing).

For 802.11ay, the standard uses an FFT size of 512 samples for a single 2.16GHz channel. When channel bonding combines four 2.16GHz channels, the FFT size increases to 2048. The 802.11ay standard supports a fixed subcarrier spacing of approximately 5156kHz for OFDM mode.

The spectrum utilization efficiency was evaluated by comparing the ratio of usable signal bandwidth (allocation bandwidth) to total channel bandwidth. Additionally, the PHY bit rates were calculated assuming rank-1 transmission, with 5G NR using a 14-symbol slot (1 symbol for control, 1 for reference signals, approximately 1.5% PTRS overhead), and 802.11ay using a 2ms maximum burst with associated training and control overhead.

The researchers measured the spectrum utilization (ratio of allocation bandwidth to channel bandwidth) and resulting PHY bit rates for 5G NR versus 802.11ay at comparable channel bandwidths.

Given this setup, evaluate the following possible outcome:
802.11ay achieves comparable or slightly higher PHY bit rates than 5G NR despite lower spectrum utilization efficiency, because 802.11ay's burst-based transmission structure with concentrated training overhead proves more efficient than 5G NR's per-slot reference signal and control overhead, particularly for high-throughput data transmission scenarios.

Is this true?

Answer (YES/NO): NO